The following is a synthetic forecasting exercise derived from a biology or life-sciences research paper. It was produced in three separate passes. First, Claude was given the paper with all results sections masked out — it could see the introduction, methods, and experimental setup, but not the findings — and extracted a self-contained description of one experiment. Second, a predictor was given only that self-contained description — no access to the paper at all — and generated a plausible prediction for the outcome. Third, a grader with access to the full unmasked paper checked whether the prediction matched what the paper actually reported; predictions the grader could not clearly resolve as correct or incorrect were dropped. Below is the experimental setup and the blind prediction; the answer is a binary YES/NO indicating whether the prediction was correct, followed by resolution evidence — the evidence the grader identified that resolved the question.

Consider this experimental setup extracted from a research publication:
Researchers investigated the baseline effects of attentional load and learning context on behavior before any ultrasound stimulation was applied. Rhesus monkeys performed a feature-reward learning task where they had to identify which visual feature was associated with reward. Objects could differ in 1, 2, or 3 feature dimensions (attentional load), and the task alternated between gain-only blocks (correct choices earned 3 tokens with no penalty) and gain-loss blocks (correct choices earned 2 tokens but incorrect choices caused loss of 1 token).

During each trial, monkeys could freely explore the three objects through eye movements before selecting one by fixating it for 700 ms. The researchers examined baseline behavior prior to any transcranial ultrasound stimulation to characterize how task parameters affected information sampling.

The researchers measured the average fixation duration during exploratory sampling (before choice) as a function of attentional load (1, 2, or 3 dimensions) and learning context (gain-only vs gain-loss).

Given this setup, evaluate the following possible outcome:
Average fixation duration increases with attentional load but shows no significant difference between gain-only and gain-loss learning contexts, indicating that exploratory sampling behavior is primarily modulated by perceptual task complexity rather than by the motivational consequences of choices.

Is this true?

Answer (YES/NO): NO